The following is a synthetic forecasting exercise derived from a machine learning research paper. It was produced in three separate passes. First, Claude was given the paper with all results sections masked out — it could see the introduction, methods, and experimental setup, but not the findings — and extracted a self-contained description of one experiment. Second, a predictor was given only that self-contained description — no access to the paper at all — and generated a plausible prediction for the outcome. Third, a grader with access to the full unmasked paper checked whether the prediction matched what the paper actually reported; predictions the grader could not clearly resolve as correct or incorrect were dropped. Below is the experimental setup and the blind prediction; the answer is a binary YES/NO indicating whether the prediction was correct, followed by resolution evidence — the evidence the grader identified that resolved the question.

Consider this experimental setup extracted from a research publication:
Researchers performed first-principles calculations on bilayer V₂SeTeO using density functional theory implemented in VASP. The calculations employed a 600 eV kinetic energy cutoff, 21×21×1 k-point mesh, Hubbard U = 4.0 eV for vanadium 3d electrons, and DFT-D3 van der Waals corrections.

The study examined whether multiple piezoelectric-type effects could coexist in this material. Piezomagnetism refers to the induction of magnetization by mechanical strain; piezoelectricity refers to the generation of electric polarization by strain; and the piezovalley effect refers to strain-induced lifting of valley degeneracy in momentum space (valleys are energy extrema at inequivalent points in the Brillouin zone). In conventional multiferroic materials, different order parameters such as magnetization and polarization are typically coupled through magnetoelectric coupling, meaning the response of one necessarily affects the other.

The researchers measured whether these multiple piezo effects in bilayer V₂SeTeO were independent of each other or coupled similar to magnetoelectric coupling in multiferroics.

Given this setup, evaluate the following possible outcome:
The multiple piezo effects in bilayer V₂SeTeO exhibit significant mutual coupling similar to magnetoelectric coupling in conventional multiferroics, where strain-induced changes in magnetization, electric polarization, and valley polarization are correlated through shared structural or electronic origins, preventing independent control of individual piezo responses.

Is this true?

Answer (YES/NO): NO